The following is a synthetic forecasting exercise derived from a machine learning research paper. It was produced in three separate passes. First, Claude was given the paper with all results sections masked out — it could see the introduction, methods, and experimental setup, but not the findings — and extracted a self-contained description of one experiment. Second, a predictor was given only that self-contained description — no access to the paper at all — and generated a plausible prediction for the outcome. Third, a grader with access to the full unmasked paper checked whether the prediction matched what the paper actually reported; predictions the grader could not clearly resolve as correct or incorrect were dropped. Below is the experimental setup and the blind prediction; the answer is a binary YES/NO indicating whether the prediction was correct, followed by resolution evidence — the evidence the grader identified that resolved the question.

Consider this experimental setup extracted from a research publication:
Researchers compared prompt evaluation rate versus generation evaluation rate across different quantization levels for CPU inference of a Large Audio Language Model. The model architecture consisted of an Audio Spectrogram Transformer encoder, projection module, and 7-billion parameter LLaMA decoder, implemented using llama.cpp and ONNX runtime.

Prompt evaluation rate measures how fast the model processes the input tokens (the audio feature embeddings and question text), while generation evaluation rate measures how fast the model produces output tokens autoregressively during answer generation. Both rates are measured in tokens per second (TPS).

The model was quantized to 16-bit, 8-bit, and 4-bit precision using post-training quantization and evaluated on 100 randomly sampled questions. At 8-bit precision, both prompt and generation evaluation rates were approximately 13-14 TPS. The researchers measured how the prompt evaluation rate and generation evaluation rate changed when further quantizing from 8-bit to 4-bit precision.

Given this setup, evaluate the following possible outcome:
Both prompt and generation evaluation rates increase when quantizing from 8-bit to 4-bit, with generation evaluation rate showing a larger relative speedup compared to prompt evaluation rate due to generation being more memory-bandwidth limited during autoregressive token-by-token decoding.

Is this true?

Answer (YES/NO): YES